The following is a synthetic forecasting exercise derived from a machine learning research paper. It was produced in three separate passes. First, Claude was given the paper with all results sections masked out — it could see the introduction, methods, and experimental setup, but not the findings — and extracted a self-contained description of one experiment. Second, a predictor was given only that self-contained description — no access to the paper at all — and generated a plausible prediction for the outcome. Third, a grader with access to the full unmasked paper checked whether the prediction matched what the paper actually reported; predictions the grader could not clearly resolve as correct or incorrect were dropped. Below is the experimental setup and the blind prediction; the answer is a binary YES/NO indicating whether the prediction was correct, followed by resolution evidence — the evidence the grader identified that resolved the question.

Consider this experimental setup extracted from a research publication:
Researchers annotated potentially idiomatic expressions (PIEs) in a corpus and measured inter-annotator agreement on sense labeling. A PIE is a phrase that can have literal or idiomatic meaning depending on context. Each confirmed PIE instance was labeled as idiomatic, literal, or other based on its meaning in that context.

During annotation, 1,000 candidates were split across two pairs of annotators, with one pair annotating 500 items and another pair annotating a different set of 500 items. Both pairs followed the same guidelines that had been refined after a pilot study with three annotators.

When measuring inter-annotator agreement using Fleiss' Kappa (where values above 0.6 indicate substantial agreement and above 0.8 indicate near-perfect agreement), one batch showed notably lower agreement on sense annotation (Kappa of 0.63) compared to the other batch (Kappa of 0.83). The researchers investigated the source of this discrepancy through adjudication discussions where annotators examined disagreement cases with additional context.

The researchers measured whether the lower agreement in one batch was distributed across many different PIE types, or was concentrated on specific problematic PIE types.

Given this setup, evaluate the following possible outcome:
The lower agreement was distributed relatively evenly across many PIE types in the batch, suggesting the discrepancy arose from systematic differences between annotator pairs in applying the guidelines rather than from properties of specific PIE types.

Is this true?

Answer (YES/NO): NO